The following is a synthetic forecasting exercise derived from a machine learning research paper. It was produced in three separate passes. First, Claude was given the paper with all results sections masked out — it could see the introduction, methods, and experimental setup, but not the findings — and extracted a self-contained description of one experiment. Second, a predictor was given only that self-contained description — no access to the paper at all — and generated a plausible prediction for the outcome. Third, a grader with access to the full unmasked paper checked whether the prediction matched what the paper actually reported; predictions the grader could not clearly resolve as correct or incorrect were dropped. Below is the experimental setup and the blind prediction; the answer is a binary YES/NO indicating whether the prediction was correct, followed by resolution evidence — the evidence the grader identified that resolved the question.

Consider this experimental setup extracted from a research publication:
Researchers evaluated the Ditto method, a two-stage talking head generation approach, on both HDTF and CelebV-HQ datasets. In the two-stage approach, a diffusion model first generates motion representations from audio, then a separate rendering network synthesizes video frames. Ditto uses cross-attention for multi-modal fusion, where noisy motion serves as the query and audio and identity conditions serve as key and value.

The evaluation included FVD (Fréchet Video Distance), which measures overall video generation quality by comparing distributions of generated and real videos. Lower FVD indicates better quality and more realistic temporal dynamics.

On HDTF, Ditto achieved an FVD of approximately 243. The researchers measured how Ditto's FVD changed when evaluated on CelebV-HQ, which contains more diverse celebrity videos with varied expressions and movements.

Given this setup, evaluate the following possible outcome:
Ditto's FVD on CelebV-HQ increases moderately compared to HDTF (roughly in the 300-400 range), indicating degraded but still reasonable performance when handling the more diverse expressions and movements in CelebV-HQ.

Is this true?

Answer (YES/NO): YES